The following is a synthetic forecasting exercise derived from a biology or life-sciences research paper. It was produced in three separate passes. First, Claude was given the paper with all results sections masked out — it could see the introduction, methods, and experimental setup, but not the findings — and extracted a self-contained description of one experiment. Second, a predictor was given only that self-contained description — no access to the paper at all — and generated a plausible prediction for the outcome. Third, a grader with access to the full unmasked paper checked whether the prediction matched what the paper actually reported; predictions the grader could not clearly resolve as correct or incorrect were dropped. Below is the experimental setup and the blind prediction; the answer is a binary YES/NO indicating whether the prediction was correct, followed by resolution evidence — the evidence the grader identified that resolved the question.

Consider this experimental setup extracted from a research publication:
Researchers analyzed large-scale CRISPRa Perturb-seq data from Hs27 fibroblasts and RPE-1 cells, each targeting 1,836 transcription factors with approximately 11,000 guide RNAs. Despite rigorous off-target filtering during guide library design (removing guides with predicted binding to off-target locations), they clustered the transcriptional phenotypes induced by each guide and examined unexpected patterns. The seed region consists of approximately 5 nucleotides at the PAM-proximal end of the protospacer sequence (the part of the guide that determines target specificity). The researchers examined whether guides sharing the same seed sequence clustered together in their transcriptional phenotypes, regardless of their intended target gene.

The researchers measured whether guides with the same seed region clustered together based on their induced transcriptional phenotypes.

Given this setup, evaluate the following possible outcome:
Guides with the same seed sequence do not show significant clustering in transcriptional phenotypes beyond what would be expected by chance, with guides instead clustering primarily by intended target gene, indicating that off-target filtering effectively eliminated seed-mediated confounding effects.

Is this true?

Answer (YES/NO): NO